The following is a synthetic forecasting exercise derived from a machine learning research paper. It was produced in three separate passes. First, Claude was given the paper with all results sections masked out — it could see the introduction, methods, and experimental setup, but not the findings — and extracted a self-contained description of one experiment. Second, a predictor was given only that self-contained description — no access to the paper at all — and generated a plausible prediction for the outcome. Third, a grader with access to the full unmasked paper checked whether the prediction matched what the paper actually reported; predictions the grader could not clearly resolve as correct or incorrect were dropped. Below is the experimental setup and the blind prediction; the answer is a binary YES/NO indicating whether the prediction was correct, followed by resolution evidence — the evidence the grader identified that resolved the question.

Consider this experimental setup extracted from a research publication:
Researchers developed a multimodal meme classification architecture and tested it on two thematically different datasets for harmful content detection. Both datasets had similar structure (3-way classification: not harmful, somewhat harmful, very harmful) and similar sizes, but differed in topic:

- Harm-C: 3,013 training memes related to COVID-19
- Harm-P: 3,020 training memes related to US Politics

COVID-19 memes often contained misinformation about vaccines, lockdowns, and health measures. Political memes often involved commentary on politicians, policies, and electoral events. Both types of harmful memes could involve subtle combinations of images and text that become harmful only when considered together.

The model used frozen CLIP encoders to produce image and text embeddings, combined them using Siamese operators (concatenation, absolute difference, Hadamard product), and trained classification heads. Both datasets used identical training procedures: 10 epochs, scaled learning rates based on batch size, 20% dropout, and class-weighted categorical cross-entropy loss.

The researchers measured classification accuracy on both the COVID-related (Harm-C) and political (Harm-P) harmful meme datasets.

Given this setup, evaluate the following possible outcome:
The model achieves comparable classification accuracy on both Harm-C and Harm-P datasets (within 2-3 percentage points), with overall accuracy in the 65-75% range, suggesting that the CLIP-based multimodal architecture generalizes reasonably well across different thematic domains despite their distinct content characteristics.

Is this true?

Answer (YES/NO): NO